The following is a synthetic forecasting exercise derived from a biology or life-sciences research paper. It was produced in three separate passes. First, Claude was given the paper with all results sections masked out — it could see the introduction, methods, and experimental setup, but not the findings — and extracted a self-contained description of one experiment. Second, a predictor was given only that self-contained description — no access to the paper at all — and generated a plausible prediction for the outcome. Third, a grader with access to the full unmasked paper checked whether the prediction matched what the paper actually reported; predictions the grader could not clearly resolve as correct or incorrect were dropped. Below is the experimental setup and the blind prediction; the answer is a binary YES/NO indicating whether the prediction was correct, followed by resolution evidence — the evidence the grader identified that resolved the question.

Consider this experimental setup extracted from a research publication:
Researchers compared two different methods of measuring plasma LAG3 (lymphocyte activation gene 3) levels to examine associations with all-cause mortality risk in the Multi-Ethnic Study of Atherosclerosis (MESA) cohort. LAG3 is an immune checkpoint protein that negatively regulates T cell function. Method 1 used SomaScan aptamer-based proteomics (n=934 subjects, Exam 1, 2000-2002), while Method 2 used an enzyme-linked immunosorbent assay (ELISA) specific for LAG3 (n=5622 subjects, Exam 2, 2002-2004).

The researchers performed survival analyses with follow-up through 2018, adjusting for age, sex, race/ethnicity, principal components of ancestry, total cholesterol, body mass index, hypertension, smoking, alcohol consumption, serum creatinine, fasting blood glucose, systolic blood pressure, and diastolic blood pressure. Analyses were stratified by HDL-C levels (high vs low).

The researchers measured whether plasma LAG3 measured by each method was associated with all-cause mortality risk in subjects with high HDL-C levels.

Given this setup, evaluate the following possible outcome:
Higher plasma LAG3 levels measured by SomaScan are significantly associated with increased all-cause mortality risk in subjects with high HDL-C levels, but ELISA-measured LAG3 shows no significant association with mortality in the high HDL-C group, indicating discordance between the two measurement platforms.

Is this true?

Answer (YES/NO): NO